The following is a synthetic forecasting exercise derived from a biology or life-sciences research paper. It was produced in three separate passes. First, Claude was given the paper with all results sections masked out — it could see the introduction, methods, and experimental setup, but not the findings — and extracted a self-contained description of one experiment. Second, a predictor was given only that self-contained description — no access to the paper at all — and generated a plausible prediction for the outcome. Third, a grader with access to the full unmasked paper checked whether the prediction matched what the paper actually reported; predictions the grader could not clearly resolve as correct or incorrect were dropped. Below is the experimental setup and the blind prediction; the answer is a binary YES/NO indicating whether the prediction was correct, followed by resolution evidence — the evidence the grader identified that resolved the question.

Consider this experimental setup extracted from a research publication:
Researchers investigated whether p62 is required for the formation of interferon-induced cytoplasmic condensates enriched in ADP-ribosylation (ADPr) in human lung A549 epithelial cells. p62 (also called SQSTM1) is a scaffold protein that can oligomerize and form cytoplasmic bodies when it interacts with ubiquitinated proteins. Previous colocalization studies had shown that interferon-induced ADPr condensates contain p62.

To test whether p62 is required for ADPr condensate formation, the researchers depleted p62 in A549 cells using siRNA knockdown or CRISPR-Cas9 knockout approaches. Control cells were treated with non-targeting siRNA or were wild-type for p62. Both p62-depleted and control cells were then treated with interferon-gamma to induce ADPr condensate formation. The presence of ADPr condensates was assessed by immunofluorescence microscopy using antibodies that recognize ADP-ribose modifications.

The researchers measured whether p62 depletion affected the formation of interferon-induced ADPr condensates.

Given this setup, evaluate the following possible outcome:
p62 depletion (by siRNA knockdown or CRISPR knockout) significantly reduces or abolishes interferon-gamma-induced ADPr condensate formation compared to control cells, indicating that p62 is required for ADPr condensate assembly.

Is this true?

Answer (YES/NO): YES